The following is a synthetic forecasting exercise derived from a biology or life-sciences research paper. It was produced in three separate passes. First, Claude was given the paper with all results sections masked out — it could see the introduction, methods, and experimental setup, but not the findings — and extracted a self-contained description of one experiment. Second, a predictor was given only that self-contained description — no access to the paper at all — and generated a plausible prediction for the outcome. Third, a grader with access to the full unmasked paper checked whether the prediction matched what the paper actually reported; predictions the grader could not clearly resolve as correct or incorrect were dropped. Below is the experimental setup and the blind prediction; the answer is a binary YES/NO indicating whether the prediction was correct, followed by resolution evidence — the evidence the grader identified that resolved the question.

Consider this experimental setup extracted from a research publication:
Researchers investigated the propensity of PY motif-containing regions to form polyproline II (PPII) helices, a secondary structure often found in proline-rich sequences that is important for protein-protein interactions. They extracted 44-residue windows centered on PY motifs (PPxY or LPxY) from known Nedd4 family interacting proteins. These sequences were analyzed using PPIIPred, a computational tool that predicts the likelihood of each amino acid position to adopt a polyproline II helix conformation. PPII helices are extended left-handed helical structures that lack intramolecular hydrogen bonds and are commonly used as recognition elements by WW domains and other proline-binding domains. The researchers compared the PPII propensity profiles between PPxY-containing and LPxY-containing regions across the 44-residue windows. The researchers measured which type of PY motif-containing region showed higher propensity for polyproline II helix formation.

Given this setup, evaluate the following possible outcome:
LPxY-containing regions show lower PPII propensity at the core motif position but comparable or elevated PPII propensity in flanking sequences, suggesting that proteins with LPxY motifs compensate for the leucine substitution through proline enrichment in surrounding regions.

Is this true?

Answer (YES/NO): NO